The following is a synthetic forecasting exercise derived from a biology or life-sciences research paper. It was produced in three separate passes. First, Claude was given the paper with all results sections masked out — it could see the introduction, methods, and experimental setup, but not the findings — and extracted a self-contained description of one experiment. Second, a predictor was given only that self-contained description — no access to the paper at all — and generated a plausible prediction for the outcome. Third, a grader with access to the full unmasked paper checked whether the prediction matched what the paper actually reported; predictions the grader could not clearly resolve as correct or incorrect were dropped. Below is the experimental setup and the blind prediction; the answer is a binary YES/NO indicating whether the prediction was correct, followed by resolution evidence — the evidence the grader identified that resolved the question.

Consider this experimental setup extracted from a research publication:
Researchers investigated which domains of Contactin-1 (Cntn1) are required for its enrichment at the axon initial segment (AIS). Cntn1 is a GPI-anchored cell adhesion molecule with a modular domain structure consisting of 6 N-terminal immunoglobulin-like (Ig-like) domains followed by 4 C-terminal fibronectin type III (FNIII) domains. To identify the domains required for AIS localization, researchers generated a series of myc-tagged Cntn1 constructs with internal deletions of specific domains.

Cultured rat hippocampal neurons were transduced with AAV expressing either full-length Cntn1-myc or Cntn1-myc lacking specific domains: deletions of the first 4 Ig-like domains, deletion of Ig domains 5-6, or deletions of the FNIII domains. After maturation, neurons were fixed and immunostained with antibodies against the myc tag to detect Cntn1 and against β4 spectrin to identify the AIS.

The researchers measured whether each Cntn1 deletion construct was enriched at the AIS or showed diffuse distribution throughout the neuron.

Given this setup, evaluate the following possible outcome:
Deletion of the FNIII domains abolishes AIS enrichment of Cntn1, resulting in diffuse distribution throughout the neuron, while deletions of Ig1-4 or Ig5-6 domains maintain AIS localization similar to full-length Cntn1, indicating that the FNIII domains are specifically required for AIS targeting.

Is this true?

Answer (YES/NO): NO